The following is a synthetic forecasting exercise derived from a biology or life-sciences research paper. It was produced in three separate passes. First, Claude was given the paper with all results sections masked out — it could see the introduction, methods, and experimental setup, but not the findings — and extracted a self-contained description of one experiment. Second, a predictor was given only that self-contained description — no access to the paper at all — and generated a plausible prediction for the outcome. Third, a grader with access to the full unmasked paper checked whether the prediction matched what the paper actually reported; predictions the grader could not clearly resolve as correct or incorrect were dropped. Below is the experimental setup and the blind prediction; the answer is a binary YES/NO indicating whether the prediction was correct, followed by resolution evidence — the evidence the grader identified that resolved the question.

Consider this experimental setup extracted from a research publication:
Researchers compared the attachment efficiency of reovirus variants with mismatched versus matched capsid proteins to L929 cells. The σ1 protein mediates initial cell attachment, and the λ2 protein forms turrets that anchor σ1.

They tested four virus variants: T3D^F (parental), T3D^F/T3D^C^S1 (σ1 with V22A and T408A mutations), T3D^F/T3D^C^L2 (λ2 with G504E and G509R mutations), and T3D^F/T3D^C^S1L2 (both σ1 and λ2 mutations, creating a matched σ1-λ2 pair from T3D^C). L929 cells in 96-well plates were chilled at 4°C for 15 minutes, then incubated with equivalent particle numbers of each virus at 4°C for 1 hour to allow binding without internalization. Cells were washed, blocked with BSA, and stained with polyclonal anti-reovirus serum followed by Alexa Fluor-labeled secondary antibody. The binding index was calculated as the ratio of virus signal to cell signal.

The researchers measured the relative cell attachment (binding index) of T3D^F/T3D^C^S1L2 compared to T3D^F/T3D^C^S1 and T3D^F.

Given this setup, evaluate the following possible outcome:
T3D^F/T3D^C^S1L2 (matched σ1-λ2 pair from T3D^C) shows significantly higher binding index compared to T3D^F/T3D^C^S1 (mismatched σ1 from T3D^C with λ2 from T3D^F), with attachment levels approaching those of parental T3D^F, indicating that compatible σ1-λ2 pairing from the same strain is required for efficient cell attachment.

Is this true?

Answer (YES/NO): YES